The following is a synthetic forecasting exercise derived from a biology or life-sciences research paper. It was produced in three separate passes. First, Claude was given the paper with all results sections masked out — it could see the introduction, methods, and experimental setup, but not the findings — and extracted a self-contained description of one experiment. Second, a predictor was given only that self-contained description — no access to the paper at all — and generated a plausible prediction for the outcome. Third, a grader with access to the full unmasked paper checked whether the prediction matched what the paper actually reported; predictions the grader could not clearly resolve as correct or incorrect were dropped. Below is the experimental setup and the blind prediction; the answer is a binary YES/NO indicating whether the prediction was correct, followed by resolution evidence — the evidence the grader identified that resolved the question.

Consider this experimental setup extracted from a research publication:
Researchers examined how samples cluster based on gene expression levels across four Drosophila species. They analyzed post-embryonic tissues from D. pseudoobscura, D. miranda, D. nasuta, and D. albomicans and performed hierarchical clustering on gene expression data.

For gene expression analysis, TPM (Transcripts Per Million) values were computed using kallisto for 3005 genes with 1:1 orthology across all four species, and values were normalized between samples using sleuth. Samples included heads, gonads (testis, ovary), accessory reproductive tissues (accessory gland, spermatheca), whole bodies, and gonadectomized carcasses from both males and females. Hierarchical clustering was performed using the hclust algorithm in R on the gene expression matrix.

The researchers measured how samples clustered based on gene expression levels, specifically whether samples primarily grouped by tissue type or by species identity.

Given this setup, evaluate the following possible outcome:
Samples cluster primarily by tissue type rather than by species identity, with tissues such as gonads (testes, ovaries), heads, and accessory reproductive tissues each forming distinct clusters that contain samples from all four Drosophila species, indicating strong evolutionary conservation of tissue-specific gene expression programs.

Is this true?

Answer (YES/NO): YES